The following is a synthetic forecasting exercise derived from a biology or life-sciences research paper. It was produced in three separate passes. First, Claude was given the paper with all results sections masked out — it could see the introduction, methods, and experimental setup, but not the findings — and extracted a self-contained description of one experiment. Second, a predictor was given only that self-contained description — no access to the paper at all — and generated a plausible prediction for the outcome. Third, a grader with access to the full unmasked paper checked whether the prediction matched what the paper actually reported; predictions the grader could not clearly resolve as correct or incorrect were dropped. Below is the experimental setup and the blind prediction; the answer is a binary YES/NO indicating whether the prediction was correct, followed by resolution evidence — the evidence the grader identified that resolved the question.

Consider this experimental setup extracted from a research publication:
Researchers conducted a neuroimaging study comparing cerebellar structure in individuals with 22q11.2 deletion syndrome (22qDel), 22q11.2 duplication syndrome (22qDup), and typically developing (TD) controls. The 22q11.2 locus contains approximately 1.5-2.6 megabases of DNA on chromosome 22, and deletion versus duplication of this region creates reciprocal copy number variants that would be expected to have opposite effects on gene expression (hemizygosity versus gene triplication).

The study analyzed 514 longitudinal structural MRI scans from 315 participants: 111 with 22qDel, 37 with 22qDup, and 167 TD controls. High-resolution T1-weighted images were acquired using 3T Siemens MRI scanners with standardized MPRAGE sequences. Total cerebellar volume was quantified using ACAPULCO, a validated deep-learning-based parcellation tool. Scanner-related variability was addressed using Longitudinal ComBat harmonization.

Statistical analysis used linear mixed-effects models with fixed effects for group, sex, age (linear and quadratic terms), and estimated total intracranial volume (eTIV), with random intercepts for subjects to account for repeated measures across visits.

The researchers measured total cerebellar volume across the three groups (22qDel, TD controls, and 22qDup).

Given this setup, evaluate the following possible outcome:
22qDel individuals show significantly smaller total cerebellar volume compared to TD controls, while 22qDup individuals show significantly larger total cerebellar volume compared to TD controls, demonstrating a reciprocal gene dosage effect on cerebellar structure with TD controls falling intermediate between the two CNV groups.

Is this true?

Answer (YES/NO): NO